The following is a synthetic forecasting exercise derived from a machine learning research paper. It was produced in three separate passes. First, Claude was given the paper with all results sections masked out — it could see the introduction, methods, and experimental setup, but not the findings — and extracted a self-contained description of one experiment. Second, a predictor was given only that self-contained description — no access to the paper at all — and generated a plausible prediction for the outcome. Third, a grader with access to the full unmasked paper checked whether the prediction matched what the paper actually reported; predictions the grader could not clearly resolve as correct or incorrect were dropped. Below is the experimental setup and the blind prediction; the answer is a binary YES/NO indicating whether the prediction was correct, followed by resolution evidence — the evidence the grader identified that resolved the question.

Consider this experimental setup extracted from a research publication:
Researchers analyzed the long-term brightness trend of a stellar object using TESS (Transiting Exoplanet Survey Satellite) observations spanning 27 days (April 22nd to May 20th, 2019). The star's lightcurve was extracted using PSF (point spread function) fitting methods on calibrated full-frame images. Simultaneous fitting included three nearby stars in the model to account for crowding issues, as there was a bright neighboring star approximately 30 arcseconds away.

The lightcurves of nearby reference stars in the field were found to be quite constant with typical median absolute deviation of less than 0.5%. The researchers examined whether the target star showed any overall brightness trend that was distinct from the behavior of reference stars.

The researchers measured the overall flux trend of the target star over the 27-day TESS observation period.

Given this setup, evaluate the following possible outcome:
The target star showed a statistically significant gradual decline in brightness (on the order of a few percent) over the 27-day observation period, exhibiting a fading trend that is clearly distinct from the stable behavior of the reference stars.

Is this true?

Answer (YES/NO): YES